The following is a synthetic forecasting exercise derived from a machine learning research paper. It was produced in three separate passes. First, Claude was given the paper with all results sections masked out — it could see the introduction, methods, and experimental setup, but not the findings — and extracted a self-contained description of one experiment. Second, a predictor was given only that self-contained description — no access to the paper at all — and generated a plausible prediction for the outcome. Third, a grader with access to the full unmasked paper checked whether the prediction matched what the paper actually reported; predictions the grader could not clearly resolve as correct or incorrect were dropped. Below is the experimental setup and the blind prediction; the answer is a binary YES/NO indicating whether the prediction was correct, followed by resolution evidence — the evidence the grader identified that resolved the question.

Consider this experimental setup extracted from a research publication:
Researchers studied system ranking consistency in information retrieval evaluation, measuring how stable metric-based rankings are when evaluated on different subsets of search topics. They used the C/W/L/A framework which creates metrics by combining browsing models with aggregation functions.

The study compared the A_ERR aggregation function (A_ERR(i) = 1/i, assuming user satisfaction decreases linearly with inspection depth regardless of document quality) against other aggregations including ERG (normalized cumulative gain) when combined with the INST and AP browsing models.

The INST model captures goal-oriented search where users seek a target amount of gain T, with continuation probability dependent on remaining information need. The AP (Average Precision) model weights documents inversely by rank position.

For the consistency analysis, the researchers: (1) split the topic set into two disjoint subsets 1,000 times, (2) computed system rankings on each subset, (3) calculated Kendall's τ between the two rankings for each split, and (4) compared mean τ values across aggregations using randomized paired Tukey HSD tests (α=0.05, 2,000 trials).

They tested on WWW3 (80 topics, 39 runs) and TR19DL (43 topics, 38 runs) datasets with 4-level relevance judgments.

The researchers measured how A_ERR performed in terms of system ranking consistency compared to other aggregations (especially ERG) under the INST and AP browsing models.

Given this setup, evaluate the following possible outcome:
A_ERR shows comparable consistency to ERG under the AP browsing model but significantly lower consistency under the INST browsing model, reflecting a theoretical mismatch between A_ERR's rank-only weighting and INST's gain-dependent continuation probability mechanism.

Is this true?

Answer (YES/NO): NO